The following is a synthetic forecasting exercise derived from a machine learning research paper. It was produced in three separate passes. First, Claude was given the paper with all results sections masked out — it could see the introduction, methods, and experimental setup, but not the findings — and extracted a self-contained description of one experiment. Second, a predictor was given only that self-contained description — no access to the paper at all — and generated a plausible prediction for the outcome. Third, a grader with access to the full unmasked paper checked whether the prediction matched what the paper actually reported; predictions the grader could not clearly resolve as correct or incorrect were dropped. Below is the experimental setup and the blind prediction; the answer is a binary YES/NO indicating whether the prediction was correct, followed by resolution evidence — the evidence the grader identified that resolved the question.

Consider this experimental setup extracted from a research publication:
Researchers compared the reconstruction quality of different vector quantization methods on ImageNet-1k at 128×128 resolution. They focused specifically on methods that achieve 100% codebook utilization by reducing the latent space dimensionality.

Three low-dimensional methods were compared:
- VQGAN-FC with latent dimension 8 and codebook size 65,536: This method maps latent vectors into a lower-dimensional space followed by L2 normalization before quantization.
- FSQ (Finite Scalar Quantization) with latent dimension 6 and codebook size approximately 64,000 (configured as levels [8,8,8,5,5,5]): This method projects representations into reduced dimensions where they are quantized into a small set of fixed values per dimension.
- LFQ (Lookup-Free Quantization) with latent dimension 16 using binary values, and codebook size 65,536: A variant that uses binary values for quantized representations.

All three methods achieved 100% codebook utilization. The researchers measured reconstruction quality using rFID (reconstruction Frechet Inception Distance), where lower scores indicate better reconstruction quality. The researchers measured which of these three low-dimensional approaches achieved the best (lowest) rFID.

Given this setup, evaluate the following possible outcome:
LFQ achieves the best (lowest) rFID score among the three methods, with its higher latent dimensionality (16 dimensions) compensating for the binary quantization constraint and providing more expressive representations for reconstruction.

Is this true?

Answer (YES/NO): NO